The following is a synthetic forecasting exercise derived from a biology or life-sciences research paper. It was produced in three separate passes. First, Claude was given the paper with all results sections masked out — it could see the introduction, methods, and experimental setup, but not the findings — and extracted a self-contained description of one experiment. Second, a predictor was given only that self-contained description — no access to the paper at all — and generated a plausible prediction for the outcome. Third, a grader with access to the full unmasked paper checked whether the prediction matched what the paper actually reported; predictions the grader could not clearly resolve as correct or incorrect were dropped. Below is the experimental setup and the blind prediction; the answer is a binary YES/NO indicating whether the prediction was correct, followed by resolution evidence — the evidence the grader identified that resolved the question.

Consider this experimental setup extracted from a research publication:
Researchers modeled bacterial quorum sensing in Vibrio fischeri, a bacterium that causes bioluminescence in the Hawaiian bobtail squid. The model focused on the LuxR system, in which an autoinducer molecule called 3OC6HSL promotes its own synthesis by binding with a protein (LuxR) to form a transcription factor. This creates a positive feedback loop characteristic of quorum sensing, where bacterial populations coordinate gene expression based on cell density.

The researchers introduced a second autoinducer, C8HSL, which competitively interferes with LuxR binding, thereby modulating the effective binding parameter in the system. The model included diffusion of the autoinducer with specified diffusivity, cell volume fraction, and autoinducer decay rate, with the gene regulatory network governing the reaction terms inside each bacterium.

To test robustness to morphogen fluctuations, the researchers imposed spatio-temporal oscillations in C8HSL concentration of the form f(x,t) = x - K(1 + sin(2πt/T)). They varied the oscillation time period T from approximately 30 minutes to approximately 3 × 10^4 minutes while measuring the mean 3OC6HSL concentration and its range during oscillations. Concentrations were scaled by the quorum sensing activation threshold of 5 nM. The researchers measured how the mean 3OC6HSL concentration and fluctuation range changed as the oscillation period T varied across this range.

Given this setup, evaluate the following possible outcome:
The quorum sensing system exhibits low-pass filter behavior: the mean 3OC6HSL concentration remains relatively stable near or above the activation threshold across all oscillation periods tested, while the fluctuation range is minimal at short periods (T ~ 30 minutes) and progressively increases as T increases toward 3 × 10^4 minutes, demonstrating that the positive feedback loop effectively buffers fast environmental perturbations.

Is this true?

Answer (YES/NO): NO